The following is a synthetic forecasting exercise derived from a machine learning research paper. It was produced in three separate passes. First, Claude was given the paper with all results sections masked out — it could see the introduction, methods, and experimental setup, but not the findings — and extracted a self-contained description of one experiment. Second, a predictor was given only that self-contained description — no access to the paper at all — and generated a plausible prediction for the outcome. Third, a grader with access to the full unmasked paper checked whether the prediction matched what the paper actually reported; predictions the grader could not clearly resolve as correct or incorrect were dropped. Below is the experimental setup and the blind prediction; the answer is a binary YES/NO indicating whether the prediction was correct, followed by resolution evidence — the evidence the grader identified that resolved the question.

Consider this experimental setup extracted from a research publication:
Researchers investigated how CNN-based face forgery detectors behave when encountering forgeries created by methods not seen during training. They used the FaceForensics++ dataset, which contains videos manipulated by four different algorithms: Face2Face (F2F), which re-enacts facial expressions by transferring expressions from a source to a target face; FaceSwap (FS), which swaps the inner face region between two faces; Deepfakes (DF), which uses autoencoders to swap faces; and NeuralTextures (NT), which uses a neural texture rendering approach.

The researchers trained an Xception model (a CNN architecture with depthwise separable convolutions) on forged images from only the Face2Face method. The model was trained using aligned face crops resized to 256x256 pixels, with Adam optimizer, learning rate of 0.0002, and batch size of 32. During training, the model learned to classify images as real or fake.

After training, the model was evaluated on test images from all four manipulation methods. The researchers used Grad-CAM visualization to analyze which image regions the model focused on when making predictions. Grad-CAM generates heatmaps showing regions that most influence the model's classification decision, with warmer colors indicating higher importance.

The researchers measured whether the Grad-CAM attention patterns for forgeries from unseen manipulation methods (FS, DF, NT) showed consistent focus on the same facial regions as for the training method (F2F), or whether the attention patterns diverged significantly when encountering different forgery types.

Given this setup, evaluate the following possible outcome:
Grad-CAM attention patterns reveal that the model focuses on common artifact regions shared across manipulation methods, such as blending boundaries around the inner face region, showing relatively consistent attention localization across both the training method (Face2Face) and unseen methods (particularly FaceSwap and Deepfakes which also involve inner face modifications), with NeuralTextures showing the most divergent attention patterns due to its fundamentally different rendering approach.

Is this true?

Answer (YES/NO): NO